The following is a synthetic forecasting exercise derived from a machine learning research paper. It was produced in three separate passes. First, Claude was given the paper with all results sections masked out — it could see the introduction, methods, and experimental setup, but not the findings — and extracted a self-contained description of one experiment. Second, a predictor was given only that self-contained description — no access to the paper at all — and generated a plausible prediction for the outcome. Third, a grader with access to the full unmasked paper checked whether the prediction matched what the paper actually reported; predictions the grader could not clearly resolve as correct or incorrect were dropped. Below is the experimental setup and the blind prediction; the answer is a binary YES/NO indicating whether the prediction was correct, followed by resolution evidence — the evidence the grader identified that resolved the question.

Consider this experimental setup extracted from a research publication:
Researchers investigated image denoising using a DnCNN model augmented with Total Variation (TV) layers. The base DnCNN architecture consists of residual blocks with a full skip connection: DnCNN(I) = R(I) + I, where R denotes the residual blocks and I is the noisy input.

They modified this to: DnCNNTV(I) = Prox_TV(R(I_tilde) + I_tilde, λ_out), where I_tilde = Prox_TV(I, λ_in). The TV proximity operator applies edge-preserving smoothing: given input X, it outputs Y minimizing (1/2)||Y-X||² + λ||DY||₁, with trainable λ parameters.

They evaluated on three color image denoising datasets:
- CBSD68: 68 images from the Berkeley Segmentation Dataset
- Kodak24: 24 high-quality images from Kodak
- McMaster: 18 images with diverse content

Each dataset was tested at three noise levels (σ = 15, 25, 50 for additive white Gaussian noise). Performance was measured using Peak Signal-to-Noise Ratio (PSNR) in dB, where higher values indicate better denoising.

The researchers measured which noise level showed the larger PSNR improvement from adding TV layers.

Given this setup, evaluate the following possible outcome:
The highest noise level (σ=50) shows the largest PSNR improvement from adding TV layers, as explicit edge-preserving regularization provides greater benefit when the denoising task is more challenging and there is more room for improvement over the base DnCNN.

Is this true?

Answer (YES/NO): YES